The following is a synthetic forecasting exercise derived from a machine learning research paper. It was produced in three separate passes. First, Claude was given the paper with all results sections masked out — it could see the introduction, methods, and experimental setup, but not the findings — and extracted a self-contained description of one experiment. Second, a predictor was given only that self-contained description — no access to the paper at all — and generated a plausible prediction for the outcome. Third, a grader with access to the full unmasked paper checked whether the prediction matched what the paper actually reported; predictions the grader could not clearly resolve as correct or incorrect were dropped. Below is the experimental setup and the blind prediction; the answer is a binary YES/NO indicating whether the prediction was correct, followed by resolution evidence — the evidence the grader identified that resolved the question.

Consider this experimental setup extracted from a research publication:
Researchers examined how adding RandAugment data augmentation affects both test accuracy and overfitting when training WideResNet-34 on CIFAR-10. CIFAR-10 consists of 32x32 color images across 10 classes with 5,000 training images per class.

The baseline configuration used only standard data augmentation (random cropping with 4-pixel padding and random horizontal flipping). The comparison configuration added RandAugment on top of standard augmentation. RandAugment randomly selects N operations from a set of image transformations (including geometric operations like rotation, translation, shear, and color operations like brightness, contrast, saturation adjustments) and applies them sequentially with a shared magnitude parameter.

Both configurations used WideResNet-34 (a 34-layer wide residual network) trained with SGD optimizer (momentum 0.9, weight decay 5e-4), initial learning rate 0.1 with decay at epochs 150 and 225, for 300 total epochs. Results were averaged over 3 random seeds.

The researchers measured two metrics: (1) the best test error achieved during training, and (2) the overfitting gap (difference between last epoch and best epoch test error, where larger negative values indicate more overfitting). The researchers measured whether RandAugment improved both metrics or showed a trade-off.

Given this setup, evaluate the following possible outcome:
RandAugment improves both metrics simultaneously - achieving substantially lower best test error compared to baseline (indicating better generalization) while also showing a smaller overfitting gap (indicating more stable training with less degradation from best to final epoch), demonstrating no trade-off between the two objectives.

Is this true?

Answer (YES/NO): NO